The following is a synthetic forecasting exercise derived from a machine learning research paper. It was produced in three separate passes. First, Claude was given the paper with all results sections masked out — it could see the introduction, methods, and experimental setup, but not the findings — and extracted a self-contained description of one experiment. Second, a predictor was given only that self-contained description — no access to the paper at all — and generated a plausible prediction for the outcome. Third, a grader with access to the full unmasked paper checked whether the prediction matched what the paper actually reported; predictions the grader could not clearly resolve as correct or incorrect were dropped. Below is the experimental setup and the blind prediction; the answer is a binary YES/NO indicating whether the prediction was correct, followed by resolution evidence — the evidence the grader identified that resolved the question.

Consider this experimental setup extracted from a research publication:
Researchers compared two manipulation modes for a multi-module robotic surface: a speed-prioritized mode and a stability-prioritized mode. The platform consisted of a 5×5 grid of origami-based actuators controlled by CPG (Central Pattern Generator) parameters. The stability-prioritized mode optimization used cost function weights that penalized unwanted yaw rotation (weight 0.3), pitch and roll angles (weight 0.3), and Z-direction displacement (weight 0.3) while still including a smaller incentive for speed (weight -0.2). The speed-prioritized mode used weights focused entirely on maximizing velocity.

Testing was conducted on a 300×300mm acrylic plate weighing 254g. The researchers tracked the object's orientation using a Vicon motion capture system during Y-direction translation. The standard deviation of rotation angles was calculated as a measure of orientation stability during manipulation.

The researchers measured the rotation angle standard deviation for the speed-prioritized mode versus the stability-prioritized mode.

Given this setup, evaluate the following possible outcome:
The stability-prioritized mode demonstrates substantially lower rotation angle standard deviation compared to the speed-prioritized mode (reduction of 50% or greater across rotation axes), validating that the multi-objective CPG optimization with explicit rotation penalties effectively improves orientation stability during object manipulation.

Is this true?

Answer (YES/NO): NO